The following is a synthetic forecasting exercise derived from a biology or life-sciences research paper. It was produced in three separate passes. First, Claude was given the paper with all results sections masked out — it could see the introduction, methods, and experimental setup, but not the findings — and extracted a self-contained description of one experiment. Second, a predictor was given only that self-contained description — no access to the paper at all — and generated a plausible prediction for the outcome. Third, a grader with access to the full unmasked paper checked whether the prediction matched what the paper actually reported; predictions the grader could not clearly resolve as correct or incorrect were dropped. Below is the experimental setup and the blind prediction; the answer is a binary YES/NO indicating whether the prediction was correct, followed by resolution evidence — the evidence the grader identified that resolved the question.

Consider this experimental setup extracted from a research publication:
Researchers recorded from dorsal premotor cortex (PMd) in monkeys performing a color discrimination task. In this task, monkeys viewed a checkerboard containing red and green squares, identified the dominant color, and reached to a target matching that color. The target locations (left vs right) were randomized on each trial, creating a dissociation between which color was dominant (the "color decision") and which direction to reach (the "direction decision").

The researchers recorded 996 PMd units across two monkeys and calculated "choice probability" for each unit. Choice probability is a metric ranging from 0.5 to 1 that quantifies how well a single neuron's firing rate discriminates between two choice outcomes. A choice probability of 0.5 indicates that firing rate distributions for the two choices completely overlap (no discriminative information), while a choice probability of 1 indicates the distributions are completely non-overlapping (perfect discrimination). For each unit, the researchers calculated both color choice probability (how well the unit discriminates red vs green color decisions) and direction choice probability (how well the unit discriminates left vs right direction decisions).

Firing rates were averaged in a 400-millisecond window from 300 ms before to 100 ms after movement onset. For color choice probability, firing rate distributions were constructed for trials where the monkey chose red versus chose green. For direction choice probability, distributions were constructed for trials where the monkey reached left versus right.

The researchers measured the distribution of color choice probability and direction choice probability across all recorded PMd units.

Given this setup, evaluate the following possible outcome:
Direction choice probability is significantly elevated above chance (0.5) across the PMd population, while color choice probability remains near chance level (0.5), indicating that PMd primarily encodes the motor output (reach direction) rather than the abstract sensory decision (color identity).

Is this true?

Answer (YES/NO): YES